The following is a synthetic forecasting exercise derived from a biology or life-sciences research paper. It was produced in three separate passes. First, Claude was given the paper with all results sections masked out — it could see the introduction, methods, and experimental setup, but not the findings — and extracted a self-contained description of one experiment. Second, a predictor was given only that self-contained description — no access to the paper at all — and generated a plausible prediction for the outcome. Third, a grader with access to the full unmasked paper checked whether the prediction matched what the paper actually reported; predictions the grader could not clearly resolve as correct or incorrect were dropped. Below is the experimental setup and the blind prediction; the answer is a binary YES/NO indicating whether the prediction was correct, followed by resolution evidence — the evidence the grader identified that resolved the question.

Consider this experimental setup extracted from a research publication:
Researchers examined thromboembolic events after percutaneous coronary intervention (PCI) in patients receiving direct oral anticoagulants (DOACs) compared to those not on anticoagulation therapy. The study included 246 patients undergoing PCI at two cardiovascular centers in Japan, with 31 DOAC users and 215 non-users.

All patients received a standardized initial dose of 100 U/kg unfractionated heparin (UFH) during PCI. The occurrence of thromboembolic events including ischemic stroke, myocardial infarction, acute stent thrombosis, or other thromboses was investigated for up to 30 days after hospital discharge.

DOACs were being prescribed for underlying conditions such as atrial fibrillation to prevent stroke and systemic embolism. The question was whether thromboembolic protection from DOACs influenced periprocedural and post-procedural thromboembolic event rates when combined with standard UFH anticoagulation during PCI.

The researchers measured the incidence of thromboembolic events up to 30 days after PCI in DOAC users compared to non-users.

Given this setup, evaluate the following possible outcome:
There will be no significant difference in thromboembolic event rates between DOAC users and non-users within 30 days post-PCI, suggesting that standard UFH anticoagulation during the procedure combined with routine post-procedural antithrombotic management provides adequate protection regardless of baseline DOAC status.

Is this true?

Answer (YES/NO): YES